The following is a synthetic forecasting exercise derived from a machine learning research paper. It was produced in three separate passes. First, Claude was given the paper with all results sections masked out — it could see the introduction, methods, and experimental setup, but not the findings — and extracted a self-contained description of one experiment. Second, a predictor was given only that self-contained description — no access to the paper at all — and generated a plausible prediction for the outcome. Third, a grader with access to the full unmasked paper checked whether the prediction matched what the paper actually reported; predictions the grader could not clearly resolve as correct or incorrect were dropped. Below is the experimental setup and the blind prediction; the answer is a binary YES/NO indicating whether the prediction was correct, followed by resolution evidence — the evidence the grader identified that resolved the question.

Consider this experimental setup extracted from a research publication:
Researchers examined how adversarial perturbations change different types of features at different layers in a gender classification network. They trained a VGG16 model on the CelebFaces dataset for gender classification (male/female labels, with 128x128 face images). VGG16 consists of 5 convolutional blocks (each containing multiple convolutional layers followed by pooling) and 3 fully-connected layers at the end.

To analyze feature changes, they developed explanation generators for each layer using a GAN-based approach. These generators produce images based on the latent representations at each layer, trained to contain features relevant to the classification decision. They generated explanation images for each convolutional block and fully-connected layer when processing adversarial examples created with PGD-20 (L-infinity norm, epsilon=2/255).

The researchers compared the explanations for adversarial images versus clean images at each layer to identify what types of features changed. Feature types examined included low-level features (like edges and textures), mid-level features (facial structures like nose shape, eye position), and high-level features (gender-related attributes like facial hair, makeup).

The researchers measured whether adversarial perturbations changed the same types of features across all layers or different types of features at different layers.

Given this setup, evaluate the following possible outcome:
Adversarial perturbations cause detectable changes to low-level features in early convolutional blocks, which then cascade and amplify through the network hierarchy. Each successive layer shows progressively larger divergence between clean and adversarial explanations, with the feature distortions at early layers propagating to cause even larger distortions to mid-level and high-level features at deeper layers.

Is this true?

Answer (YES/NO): NO